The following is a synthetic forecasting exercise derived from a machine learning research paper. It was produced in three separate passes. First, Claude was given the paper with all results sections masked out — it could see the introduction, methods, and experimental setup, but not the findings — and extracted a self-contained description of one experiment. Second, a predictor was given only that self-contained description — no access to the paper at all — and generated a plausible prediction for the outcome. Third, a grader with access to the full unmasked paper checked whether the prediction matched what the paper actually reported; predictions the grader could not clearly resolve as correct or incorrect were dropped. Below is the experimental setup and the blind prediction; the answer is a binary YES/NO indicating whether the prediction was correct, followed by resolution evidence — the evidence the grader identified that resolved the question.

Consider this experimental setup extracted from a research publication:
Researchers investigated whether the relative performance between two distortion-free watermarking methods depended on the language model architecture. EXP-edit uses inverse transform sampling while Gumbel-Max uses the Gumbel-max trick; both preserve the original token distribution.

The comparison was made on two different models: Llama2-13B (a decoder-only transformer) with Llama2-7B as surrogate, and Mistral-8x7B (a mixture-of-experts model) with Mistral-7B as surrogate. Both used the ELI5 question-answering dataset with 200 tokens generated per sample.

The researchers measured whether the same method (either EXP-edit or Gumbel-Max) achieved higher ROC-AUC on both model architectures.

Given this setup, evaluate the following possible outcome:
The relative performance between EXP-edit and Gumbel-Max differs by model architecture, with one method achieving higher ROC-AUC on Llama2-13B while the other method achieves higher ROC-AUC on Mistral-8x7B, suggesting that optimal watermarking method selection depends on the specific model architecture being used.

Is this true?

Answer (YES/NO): YES